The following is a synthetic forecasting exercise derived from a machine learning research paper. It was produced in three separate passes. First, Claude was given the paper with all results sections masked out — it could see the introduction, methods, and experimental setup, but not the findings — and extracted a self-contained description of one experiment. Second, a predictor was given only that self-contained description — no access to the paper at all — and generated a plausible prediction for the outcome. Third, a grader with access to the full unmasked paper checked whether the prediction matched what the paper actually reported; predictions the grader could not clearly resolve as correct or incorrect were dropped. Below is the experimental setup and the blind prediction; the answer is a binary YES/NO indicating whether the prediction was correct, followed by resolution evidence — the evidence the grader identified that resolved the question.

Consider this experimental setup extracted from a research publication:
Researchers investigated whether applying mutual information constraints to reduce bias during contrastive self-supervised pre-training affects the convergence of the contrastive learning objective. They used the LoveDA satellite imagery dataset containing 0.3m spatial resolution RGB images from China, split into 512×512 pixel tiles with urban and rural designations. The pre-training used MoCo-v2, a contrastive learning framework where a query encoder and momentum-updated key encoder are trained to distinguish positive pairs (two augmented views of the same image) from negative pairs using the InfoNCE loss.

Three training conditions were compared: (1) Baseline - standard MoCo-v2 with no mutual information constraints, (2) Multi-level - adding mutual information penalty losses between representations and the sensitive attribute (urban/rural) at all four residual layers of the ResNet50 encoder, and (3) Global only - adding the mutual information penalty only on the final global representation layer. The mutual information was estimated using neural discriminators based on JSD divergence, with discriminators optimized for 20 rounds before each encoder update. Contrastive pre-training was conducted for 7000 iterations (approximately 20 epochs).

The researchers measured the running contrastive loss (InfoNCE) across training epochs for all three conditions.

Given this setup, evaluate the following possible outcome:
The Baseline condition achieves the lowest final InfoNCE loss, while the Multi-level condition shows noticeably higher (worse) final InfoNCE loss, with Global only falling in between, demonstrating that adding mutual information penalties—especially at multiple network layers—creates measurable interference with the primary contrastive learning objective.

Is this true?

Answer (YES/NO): NO